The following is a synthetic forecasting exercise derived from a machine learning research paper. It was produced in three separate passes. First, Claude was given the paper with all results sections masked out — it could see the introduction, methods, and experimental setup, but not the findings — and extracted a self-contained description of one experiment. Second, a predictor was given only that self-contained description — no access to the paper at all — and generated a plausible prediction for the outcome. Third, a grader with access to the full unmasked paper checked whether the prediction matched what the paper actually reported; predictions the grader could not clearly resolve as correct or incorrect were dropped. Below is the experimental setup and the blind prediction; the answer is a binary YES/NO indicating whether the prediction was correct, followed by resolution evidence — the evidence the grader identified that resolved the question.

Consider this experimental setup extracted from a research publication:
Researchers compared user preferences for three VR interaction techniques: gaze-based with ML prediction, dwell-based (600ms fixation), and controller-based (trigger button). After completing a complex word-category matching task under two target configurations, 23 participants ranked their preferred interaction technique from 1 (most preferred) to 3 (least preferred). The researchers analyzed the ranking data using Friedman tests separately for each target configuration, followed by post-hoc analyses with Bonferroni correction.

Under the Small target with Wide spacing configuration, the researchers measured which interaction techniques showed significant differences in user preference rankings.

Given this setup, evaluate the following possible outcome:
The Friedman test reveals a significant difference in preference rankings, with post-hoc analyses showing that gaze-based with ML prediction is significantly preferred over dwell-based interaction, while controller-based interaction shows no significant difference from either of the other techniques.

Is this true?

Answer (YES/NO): NO